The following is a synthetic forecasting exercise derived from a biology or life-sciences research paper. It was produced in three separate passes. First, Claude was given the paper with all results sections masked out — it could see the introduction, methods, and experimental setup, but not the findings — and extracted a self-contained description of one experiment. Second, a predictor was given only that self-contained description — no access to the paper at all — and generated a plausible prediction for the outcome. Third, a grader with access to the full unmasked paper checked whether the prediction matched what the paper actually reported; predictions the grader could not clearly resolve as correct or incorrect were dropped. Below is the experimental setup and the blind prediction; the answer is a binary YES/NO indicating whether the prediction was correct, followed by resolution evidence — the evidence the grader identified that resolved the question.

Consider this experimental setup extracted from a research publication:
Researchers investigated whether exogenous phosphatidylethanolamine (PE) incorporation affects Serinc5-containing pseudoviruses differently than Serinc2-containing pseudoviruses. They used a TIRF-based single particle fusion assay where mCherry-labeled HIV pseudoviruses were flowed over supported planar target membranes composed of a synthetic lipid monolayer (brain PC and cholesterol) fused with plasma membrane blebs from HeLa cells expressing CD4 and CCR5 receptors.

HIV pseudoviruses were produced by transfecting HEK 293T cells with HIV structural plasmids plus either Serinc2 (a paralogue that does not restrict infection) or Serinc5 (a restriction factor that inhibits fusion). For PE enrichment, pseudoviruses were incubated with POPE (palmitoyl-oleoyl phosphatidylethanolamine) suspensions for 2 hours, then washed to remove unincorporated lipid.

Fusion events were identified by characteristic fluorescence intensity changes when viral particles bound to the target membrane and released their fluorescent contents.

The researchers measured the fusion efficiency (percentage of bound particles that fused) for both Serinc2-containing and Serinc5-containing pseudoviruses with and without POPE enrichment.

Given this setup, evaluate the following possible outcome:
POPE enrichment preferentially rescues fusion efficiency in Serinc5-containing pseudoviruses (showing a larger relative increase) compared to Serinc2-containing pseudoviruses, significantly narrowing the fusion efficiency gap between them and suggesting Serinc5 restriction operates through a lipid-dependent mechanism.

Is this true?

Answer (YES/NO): YES